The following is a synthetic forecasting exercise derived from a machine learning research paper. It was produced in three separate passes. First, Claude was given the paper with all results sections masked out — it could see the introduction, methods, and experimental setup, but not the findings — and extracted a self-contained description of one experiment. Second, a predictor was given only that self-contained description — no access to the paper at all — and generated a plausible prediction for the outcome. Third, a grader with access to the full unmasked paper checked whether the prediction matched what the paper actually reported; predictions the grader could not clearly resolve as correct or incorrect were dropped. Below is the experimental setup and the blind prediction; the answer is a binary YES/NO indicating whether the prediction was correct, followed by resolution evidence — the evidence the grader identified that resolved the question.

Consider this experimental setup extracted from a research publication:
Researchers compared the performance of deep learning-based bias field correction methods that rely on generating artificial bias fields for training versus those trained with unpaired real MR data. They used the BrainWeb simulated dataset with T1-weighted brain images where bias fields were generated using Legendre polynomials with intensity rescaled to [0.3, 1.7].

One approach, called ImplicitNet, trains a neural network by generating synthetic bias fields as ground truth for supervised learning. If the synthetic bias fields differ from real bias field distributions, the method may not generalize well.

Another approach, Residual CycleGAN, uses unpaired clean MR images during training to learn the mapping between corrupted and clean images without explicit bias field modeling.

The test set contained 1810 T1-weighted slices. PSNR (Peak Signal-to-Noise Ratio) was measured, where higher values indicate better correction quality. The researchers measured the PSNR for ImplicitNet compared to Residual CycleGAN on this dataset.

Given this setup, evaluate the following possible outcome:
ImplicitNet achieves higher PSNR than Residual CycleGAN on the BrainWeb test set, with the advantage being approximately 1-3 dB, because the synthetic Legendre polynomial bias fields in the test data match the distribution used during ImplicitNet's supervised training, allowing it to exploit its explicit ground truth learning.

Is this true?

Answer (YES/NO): NO